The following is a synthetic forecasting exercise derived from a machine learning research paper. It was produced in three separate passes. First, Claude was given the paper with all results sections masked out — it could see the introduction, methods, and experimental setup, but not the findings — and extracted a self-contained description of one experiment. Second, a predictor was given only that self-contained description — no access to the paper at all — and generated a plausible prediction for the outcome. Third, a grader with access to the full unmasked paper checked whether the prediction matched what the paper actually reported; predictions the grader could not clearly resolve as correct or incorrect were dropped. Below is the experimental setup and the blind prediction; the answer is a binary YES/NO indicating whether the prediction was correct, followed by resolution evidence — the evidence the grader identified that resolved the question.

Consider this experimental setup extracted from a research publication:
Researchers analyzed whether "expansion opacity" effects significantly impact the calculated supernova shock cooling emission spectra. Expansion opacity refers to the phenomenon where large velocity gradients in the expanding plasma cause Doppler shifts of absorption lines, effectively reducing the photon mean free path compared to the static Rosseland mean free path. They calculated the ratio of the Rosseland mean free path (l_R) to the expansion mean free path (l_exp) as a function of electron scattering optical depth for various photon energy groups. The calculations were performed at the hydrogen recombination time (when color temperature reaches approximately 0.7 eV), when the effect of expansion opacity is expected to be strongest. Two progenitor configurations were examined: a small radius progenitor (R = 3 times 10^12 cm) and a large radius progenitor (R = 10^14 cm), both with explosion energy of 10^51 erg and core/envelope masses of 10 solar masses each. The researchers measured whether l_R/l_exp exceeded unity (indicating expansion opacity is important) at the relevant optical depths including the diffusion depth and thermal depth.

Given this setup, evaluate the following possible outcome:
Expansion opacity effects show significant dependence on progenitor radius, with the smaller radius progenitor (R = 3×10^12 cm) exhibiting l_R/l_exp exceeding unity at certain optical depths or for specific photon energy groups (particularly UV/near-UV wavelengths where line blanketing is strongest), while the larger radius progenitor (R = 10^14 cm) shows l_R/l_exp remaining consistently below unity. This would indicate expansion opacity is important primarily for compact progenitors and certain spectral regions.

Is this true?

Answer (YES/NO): NO